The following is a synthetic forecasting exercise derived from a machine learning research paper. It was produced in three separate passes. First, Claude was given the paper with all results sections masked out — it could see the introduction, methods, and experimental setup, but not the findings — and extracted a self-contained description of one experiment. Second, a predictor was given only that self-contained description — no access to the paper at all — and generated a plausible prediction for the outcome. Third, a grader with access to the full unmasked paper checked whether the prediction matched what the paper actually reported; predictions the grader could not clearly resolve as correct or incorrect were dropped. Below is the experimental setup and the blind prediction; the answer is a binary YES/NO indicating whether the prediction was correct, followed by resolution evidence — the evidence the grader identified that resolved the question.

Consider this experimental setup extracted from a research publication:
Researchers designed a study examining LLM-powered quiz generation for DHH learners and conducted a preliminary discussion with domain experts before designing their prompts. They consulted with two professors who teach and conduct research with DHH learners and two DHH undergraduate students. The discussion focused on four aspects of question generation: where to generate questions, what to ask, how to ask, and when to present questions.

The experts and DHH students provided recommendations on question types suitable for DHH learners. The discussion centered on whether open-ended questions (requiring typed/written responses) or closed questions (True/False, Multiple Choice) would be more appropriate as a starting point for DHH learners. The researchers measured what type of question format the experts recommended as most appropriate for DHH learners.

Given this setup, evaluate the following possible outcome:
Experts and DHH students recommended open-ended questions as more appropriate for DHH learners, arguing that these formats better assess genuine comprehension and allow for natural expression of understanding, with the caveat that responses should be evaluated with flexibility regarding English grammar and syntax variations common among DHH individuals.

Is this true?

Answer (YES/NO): NO